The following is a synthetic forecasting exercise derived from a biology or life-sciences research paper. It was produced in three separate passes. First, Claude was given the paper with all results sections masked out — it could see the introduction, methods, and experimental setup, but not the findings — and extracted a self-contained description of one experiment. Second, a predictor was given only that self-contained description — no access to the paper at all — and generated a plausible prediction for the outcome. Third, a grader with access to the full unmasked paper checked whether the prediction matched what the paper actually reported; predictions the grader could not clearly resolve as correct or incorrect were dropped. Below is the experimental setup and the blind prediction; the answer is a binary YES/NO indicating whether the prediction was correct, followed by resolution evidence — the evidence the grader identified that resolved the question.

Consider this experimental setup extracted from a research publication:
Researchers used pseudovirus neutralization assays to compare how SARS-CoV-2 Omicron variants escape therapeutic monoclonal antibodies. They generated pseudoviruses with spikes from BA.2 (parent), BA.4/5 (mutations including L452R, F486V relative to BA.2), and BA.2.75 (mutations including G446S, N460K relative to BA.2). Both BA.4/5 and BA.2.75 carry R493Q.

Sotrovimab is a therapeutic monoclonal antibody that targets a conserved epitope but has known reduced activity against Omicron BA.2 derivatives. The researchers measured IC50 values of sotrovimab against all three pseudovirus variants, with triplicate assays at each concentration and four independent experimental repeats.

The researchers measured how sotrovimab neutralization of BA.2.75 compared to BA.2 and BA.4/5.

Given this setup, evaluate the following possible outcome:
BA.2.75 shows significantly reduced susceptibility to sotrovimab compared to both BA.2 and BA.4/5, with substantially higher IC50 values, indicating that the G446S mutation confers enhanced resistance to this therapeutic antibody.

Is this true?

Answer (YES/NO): NO